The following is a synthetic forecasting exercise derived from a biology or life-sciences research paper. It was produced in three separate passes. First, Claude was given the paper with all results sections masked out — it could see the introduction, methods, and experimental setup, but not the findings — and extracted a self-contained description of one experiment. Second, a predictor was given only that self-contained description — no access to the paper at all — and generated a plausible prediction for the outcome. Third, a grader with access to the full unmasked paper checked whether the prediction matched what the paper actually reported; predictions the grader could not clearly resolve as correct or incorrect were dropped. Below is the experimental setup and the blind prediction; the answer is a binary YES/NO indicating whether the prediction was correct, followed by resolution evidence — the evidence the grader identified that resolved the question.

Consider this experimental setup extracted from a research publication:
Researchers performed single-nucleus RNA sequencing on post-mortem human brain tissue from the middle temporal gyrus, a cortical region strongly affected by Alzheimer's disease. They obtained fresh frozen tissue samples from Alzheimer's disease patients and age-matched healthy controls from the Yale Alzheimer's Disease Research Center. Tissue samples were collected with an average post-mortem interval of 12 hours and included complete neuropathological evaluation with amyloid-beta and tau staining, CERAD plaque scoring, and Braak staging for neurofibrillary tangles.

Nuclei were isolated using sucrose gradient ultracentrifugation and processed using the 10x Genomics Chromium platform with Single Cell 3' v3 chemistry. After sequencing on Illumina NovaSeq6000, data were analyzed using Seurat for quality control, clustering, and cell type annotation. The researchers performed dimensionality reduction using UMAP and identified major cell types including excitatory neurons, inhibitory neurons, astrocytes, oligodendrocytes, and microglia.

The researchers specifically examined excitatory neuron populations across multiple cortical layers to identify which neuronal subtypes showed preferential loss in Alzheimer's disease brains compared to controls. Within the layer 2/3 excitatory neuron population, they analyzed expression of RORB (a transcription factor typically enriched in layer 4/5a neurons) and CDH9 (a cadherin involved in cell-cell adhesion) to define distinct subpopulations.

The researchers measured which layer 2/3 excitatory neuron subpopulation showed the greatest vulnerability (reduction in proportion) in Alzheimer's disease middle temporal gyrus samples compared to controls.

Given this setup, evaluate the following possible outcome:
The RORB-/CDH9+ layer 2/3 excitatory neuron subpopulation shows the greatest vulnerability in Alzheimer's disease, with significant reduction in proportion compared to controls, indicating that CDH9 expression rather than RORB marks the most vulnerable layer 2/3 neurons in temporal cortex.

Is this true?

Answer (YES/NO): YES